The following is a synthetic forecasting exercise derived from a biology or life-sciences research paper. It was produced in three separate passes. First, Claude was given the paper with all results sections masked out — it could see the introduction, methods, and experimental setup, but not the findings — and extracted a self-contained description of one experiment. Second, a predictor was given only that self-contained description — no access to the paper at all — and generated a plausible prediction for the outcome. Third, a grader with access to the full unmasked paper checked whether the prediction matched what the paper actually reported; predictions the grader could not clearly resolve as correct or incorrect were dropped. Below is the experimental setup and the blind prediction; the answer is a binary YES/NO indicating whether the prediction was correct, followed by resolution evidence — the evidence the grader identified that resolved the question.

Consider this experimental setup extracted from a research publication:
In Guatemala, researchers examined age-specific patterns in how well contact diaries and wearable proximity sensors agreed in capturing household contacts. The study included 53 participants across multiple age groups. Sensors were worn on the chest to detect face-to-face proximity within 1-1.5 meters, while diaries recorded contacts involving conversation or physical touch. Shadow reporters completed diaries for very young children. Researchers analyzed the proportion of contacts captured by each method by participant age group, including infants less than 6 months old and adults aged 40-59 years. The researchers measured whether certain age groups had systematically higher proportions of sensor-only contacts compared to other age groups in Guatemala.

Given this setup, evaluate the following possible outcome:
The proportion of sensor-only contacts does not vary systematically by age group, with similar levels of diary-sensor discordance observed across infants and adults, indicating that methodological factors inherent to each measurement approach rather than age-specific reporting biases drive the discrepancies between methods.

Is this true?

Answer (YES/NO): NO